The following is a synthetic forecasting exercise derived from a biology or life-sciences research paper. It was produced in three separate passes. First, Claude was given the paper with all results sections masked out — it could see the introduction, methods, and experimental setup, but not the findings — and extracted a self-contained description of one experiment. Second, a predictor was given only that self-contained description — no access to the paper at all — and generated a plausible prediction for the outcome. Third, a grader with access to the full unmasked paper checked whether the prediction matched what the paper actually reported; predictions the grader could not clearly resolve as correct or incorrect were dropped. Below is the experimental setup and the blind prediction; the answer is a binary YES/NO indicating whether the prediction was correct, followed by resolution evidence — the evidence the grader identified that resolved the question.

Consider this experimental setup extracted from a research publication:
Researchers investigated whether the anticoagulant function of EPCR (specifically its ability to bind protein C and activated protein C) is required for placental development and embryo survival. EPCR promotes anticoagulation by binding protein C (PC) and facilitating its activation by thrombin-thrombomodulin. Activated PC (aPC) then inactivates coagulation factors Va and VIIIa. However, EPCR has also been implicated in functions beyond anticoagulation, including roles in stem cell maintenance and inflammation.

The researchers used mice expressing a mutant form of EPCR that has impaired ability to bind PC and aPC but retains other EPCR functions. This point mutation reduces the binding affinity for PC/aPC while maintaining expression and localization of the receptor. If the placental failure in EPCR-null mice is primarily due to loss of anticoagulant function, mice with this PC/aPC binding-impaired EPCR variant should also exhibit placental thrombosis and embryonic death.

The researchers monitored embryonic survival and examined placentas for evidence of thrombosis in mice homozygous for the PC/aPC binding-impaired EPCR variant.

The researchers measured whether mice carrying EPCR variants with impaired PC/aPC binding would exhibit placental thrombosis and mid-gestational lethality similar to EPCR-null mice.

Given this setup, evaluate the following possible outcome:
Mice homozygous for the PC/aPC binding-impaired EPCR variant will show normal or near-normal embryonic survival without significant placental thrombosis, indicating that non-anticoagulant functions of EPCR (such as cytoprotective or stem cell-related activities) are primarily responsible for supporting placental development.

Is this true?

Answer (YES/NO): YES